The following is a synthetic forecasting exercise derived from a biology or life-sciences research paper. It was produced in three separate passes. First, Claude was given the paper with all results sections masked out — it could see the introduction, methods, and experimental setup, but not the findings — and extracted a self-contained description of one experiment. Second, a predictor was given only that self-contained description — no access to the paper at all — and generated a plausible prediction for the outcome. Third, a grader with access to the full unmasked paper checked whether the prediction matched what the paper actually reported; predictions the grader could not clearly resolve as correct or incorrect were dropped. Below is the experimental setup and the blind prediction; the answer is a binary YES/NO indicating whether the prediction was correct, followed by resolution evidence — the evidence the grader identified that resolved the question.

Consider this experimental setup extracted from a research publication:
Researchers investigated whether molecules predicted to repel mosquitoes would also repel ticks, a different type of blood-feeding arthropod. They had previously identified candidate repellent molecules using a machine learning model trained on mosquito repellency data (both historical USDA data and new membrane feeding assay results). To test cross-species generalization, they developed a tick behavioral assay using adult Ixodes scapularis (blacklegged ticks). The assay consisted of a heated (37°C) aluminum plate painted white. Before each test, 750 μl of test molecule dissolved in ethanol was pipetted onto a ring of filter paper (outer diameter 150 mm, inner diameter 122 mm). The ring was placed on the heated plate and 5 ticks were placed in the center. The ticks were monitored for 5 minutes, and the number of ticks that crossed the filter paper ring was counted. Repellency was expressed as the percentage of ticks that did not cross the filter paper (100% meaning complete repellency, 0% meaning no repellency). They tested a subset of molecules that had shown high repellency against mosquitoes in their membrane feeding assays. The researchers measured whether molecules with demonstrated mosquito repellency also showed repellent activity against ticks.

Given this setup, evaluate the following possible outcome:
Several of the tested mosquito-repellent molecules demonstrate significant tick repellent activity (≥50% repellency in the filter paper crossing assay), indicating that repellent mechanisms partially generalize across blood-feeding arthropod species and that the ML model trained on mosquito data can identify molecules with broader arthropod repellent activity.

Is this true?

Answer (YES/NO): YES